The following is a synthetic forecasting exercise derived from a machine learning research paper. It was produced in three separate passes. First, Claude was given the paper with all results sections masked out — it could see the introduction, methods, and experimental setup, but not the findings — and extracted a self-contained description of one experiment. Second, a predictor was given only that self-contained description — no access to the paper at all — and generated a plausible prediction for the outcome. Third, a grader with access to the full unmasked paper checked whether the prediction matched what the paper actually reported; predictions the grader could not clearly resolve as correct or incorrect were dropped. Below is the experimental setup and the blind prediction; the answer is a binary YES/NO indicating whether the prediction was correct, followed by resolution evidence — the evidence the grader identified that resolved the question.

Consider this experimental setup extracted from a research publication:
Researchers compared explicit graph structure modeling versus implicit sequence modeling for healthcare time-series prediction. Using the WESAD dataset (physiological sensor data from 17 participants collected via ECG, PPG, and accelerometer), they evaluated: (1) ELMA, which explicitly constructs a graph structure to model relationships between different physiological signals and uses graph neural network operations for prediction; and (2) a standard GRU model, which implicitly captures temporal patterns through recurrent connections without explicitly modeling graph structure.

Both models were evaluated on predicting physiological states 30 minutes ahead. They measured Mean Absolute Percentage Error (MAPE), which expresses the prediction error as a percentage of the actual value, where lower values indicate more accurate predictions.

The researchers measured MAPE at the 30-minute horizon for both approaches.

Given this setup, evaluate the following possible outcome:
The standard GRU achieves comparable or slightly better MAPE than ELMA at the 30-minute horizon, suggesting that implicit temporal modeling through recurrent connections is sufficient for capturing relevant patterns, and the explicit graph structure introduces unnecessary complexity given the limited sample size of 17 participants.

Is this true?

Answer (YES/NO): NO